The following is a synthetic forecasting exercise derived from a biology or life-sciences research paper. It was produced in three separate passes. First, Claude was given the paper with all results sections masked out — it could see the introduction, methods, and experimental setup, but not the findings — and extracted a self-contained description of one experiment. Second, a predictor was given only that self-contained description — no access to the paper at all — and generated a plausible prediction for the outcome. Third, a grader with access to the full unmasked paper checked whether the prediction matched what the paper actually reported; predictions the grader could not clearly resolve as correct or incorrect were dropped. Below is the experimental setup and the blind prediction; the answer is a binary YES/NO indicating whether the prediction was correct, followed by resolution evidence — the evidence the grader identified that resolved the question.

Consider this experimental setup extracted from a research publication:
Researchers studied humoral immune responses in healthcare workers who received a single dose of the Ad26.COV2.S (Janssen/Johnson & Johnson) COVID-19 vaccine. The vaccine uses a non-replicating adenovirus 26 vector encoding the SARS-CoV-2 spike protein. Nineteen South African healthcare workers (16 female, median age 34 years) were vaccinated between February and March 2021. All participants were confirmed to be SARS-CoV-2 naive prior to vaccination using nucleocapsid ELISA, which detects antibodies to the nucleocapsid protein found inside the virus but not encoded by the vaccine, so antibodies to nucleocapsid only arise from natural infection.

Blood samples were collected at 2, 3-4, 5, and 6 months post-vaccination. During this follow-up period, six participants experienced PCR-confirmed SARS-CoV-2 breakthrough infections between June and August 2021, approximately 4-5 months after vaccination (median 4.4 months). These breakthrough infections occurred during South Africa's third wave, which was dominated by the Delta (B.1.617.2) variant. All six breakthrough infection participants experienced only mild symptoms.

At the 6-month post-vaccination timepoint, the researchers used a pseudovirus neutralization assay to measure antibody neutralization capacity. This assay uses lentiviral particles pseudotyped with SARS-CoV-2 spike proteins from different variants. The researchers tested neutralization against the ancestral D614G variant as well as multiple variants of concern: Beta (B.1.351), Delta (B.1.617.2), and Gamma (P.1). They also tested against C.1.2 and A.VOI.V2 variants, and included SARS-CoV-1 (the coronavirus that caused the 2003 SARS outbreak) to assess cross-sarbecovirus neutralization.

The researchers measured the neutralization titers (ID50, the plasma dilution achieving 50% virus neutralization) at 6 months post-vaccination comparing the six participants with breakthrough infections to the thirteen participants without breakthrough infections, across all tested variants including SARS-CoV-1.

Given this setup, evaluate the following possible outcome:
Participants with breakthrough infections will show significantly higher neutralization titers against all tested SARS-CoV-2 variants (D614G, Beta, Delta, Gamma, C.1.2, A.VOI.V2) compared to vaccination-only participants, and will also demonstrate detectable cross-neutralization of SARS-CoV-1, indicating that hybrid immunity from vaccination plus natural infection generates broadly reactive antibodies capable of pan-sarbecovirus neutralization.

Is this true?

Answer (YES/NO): YES